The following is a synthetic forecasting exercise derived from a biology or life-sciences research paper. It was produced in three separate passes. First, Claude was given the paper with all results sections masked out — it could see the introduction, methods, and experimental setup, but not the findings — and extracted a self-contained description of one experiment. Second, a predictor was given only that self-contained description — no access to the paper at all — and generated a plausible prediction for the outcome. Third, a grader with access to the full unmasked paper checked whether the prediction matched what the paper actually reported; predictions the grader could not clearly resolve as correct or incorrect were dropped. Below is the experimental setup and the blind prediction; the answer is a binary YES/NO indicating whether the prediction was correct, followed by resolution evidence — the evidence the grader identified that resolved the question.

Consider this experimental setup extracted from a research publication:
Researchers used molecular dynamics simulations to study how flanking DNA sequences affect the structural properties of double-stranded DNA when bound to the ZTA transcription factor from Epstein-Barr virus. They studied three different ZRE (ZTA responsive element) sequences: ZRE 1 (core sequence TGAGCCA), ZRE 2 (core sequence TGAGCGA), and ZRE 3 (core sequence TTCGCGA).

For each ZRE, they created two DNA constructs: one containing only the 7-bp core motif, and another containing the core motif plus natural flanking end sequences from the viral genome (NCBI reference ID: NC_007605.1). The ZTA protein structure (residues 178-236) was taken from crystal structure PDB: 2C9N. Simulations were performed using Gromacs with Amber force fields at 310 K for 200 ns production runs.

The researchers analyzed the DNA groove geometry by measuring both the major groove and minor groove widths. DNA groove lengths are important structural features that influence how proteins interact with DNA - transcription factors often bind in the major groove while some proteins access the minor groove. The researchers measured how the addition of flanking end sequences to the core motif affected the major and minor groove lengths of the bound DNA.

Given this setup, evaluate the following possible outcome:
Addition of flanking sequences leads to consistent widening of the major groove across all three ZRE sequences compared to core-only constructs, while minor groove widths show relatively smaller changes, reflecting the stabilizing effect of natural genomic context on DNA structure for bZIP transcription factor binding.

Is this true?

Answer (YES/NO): NO